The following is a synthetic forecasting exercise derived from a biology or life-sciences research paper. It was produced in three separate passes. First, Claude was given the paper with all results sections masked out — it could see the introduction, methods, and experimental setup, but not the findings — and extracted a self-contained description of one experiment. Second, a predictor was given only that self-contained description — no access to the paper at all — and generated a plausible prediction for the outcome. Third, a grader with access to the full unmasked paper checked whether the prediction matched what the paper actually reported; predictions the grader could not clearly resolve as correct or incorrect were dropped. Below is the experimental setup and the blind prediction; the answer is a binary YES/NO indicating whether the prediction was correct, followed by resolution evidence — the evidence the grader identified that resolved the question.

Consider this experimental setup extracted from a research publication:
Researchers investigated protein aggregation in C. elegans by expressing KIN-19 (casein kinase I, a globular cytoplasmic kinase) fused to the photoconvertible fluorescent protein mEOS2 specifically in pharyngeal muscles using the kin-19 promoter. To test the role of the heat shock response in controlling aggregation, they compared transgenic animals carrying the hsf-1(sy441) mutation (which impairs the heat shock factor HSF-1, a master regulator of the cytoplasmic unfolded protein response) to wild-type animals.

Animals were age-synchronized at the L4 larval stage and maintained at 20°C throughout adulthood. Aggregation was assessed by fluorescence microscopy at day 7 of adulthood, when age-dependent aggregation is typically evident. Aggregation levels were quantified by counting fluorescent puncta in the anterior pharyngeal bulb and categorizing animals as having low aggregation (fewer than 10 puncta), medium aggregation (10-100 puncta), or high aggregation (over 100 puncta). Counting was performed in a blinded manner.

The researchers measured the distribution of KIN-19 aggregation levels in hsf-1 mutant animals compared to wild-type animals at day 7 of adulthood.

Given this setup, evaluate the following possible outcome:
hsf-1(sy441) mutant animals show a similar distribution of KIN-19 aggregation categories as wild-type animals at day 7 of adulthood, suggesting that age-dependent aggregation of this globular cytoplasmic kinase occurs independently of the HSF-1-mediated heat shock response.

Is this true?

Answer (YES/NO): NO